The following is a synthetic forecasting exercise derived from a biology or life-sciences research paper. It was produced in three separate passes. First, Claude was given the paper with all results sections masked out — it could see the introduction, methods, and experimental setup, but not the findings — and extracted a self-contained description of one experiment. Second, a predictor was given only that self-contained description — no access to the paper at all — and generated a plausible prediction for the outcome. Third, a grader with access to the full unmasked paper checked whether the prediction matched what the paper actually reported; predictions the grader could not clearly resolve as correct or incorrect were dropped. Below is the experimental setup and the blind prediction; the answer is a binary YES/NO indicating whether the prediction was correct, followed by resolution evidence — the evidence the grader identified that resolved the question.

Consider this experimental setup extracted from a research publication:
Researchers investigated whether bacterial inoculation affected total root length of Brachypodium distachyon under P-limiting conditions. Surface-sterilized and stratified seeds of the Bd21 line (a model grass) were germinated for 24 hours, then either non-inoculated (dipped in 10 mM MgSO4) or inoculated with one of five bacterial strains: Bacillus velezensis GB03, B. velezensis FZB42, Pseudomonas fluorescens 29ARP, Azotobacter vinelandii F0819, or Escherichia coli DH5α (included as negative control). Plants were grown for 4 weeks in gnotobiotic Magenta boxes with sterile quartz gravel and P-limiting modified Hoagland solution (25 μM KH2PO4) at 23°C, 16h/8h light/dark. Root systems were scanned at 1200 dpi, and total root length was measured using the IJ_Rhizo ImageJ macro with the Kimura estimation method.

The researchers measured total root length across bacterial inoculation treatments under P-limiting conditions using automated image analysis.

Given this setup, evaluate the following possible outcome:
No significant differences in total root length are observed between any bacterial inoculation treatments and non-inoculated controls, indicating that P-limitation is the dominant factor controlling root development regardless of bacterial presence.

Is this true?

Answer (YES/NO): NO